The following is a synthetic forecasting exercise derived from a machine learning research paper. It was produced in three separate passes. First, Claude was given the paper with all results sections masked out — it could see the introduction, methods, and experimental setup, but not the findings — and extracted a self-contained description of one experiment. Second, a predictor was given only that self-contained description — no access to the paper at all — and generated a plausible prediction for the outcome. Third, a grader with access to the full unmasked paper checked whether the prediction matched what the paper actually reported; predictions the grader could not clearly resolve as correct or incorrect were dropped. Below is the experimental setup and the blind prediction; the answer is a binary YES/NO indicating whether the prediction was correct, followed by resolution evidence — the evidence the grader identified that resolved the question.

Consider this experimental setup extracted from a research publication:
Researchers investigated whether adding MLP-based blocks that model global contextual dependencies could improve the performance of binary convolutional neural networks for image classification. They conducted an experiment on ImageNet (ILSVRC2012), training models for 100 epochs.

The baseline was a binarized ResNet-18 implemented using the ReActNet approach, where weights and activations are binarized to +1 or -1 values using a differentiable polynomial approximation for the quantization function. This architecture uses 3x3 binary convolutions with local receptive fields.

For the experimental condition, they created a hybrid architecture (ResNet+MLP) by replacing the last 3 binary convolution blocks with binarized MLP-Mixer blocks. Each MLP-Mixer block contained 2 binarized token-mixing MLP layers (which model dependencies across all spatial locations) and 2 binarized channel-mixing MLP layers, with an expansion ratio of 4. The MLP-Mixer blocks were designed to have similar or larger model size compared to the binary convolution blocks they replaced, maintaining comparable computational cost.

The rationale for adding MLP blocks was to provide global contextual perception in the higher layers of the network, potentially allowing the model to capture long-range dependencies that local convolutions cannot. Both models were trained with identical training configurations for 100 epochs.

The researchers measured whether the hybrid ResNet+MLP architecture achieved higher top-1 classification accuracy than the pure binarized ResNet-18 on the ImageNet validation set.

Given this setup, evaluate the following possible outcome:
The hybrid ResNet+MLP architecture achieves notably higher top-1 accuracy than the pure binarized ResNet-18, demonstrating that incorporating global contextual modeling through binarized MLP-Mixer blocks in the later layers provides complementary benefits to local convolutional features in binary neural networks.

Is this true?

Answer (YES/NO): NO